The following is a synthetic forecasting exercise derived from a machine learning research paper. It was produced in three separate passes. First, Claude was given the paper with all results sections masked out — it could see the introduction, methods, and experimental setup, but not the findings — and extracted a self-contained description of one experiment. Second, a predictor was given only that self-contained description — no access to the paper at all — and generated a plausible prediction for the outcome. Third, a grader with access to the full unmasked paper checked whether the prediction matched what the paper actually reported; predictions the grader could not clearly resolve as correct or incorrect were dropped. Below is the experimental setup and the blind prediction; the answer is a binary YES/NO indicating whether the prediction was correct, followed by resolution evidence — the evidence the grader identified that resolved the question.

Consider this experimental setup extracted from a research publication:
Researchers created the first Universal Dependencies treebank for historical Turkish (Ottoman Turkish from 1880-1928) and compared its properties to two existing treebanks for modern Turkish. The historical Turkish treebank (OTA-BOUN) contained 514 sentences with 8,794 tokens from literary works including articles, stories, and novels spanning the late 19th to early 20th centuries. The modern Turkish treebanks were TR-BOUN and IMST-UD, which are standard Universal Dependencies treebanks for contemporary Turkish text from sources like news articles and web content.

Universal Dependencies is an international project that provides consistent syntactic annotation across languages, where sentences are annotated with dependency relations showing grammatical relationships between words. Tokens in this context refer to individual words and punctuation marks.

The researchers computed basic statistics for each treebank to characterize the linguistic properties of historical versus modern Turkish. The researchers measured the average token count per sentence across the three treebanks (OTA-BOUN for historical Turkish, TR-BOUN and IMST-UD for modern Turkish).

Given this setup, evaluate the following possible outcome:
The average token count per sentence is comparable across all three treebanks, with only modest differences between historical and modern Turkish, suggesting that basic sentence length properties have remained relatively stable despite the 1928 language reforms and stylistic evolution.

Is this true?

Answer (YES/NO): NO